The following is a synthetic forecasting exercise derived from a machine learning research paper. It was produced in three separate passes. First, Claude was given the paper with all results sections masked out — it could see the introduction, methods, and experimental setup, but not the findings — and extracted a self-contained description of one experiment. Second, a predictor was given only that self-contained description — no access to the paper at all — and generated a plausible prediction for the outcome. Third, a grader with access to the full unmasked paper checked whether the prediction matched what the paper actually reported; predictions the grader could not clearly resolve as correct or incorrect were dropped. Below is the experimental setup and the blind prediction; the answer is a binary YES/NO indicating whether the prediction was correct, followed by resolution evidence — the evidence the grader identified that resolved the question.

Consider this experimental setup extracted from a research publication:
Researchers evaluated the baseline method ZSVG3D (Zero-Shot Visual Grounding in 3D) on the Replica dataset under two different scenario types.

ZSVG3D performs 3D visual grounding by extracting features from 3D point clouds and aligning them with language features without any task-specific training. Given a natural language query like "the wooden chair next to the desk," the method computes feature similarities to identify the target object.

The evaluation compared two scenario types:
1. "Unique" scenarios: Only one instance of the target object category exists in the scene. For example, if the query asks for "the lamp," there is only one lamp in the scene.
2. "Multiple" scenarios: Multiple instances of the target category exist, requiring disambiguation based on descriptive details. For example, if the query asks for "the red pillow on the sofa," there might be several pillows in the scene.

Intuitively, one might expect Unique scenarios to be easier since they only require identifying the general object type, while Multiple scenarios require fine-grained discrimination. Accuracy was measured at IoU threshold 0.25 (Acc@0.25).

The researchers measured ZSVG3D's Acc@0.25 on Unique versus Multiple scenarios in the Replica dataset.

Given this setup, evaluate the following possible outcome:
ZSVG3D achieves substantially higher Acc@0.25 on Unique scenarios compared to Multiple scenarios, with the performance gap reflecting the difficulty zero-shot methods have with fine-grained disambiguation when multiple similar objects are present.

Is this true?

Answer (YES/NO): NO